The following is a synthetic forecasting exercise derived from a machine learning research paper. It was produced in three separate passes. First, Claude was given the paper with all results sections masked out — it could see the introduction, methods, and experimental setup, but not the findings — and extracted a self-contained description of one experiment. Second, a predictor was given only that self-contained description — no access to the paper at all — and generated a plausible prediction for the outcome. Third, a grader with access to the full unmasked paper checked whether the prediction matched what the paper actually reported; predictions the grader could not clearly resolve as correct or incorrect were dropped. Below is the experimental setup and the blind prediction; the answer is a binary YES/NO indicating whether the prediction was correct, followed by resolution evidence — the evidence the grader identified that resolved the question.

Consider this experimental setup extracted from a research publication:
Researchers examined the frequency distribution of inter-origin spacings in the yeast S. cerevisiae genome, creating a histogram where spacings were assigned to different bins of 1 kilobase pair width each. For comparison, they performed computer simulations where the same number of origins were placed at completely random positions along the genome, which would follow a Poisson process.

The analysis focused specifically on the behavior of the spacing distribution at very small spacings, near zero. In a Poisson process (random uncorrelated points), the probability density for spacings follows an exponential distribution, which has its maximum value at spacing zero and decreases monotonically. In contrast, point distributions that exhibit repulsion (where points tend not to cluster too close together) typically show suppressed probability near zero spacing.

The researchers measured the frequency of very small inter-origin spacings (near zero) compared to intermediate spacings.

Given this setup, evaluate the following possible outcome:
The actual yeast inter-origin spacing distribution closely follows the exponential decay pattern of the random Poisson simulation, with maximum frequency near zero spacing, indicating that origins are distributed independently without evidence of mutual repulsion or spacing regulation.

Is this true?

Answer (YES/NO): NO